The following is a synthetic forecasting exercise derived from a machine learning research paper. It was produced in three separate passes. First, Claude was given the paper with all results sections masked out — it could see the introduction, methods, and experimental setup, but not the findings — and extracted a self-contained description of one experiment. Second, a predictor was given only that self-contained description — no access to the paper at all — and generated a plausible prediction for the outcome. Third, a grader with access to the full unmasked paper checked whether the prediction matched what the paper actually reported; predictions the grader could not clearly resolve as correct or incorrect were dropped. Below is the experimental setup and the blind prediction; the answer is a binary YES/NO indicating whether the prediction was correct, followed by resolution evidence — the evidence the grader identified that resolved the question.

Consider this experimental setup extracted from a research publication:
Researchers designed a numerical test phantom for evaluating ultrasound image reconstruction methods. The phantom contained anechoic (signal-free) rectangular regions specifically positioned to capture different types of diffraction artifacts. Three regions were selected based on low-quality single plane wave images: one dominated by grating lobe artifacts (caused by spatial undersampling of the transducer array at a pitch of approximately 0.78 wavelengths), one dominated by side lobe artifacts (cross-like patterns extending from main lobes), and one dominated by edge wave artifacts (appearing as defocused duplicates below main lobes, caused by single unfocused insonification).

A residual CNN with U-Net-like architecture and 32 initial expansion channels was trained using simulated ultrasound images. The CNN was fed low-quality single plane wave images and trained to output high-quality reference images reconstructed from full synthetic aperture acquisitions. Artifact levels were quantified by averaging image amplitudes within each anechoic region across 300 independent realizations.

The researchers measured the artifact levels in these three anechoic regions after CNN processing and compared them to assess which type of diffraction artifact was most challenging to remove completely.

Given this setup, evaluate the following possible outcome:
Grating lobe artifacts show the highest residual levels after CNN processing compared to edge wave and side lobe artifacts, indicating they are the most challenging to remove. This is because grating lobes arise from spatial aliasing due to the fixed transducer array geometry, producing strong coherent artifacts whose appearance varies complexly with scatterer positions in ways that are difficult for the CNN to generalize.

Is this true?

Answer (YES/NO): NO